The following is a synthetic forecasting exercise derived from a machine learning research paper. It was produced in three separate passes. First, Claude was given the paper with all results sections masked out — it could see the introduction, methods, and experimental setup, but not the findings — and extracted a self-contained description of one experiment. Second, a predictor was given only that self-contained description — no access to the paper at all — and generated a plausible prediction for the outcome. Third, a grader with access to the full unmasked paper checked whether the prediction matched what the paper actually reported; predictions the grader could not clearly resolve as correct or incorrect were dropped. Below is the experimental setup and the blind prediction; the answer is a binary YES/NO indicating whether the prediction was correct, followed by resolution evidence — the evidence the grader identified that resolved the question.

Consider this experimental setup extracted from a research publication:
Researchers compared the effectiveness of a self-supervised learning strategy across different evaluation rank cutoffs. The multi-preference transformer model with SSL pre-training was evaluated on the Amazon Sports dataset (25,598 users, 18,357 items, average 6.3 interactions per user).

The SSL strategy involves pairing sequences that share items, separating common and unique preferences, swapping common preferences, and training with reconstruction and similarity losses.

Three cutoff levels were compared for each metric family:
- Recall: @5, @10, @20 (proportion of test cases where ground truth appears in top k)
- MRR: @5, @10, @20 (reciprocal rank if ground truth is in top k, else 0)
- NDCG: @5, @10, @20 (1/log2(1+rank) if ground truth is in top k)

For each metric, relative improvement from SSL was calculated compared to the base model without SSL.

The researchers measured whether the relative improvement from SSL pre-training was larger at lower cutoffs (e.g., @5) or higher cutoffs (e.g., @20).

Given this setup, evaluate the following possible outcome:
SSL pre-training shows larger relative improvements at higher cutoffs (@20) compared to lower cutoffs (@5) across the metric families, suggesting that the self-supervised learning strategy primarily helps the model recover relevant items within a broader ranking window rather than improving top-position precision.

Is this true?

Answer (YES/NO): NO